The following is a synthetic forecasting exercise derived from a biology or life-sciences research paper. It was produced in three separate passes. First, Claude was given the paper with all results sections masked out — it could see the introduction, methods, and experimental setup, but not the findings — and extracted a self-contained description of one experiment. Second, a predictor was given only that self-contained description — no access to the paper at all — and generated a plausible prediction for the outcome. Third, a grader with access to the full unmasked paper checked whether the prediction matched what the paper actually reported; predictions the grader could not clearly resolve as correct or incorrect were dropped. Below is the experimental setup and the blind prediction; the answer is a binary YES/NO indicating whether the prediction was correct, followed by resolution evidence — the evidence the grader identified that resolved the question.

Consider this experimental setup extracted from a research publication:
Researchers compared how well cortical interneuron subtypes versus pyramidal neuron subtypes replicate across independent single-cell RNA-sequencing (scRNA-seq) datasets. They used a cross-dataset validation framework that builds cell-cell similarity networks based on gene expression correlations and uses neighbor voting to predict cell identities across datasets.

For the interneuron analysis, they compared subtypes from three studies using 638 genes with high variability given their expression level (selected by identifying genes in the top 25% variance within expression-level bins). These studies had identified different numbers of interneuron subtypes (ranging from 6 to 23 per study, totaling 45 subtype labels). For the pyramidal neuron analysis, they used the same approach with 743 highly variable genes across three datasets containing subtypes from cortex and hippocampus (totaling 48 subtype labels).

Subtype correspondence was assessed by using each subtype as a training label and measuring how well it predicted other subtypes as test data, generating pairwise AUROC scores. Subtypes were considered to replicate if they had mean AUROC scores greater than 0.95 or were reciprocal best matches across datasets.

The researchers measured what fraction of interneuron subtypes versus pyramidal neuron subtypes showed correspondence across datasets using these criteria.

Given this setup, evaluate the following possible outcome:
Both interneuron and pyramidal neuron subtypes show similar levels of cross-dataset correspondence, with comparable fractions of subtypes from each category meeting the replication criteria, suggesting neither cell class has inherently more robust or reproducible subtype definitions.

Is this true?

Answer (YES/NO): NO